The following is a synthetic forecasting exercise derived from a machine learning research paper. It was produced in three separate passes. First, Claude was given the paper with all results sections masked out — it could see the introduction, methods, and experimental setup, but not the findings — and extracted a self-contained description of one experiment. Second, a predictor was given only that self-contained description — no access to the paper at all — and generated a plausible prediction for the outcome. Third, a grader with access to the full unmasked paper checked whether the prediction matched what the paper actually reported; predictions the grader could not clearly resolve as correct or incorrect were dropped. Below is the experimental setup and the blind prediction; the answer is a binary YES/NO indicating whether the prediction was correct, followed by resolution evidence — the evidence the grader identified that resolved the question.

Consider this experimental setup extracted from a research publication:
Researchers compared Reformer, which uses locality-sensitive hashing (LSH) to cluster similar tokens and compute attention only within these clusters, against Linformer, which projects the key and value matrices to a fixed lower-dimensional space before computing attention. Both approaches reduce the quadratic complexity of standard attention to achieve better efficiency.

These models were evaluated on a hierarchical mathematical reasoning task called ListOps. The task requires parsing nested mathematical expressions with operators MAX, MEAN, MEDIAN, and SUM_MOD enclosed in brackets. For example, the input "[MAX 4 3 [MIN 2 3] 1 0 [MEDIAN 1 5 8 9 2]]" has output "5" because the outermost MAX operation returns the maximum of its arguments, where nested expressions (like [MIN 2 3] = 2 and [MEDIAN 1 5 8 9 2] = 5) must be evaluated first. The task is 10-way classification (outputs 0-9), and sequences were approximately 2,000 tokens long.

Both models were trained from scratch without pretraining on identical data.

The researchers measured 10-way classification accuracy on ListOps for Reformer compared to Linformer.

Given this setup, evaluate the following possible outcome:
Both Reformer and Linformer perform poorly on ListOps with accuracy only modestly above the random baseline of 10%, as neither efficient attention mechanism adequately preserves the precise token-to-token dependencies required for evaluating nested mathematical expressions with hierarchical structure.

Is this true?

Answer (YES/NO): NO